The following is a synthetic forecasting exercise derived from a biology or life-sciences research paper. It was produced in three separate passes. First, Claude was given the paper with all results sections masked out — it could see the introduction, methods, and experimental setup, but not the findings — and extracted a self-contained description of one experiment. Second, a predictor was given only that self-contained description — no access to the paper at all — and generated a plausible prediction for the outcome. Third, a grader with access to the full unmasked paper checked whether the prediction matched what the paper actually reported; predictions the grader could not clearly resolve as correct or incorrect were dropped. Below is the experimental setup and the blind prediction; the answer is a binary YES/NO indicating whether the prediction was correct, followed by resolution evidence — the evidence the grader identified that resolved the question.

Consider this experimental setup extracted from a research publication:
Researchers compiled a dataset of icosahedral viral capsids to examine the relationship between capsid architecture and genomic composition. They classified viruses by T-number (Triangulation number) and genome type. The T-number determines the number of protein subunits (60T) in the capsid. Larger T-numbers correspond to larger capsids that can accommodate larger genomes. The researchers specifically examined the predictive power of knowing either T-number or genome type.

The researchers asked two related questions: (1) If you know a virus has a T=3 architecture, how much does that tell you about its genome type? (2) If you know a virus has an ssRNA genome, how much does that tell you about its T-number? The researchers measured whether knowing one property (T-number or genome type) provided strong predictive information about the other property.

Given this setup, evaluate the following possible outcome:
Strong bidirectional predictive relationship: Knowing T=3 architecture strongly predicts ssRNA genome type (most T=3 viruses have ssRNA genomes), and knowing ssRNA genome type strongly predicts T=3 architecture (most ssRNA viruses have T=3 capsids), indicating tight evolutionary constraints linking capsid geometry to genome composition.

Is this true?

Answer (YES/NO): NO